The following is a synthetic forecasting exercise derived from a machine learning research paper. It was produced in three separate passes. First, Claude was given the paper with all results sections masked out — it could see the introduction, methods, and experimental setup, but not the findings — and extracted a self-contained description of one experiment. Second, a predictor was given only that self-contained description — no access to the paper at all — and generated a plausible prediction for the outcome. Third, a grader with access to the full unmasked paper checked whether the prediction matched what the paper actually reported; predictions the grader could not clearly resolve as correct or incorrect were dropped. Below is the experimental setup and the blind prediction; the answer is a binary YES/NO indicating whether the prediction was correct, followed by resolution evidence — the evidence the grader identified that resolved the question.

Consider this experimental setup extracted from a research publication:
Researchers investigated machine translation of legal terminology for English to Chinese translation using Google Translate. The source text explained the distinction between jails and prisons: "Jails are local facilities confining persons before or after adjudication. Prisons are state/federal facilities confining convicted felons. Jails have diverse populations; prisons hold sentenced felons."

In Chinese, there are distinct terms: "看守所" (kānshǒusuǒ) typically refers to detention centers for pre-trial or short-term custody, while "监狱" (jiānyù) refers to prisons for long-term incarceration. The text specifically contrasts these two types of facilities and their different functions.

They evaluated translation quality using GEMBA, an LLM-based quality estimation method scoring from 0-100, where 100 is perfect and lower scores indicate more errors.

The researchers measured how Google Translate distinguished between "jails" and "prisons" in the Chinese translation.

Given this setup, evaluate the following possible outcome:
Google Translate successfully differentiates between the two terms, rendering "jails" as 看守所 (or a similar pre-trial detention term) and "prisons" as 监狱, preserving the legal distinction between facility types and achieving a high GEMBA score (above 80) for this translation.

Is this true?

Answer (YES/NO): NO